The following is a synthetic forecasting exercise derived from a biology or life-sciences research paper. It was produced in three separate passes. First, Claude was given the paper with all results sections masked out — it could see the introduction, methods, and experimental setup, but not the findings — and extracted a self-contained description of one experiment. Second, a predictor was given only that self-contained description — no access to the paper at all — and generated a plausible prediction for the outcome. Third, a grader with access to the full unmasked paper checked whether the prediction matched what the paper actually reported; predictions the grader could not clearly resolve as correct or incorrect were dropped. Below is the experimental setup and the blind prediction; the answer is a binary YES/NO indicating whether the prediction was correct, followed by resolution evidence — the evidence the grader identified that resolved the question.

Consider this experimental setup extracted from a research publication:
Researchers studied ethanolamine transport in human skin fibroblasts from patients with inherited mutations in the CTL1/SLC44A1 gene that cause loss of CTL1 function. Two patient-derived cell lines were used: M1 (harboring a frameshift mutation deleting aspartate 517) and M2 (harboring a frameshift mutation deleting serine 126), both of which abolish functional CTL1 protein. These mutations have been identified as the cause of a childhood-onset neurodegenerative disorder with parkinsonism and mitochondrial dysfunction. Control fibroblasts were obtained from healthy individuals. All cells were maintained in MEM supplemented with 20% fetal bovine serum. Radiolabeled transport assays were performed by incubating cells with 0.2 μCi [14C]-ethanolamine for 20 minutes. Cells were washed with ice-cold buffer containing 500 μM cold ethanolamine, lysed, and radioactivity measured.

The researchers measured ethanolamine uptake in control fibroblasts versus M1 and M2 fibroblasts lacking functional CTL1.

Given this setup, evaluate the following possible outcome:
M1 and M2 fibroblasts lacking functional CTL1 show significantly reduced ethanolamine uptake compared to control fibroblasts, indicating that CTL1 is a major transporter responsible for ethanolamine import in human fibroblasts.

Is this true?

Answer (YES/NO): YES